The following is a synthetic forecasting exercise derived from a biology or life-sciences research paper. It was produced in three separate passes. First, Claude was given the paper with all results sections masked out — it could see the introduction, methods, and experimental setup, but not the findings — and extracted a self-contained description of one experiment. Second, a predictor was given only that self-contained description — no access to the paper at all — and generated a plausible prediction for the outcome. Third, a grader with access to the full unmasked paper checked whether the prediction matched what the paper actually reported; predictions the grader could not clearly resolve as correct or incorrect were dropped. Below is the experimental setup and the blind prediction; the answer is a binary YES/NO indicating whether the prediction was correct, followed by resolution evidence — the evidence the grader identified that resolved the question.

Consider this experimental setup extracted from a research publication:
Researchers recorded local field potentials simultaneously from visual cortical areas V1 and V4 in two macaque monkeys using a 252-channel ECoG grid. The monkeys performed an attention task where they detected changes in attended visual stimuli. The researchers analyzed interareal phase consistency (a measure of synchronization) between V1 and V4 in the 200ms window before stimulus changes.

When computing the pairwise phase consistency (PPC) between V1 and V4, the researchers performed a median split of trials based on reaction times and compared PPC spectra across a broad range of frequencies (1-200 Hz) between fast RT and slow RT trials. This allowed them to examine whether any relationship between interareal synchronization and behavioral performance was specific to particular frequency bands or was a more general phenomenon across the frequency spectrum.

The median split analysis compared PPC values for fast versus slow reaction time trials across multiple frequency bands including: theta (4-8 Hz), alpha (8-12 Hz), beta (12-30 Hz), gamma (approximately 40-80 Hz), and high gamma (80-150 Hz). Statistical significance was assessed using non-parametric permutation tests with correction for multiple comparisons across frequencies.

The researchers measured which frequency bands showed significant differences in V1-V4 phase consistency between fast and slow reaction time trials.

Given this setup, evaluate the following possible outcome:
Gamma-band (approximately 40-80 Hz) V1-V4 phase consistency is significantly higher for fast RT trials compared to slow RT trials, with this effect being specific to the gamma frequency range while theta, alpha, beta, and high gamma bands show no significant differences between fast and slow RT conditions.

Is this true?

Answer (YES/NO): YES